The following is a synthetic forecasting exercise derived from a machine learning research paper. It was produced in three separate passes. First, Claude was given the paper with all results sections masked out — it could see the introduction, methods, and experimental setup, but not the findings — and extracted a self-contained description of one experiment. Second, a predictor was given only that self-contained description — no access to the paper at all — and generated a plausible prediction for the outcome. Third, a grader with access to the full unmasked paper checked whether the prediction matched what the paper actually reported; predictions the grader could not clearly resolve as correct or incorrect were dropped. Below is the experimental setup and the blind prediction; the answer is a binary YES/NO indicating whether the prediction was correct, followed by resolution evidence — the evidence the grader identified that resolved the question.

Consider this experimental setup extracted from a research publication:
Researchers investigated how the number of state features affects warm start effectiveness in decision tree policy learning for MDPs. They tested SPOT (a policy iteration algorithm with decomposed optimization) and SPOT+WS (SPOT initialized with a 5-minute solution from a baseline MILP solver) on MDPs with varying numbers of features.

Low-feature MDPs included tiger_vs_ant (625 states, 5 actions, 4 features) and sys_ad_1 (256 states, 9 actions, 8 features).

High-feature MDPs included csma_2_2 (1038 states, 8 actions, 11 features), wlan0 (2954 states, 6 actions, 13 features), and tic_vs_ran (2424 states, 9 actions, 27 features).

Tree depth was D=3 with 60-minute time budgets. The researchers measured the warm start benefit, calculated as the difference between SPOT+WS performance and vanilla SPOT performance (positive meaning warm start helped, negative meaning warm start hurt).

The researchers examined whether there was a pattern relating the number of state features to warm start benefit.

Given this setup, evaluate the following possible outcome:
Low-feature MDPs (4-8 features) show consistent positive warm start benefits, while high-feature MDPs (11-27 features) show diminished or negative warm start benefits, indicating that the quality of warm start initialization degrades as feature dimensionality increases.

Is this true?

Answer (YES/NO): NO